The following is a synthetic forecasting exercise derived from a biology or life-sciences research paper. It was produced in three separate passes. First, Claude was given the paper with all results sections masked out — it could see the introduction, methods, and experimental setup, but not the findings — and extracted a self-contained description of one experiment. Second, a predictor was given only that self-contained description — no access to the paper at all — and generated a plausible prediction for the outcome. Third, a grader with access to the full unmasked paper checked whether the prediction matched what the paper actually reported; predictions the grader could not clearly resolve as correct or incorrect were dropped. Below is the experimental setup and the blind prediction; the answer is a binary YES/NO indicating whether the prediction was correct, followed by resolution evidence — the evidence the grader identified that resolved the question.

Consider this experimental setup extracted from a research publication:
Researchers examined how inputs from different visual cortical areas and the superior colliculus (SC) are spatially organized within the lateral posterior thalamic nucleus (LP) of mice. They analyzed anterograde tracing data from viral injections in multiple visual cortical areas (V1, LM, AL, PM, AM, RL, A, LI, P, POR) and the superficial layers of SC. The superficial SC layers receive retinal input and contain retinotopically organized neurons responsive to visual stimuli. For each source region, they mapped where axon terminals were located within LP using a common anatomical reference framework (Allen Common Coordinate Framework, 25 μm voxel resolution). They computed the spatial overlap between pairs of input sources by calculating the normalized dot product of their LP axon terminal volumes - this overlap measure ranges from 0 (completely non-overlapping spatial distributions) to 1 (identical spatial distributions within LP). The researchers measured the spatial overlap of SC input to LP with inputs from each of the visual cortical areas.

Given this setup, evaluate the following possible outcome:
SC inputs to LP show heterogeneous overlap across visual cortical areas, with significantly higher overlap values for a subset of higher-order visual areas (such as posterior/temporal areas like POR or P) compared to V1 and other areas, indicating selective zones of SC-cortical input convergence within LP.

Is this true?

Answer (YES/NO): YES